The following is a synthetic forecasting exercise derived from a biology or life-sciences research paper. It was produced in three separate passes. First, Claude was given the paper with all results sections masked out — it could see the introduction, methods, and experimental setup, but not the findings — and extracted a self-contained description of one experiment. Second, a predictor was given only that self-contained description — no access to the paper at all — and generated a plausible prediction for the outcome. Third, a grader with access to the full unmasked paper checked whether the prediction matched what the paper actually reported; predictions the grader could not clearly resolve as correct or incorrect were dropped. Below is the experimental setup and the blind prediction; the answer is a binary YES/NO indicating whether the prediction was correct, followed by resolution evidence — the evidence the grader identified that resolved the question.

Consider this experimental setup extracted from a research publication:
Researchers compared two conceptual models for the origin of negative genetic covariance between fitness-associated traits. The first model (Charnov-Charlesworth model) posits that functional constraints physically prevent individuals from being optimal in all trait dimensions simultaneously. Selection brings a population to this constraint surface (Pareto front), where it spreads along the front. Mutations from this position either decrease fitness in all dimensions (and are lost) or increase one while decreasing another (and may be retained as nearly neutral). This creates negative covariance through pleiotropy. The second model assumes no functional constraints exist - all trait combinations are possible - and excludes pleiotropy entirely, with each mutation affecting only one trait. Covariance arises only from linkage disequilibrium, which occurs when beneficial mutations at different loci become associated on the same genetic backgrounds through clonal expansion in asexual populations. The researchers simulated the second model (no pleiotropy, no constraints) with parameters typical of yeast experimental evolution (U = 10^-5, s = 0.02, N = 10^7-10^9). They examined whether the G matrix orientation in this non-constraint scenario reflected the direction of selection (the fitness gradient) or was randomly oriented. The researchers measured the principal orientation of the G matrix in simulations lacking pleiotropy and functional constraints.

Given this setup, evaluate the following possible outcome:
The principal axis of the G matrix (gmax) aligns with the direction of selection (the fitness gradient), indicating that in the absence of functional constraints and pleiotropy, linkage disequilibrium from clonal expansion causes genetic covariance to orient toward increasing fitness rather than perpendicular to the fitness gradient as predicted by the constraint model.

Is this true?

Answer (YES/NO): NO